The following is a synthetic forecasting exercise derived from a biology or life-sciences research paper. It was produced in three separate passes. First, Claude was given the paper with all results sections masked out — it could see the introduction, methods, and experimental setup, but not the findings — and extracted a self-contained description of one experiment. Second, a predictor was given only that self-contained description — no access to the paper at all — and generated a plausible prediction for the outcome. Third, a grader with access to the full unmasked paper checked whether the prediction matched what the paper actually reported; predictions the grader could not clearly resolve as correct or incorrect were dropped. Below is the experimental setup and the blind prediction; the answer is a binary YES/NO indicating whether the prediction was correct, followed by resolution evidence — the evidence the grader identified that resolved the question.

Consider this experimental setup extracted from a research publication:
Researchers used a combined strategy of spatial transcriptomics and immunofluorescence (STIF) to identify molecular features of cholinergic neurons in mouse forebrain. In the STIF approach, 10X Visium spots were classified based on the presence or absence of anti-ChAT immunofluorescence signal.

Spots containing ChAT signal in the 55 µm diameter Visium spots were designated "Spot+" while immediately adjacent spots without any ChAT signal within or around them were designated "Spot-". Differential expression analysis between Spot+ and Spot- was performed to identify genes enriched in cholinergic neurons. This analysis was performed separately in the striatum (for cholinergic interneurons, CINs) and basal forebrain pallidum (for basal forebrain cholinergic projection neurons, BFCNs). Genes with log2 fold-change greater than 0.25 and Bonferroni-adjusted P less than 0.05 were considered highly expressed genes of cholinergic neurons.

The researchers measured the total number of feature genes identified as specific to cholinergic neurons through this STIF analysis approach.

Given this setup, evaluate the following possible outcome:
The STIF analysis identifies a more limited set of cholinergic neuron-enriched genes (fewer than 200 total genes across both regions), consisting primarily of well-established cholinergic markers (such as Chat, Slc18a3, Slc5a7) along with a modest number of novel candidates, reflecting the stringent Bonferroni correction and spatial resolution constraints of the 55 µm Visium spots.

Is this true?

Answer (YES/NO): YES